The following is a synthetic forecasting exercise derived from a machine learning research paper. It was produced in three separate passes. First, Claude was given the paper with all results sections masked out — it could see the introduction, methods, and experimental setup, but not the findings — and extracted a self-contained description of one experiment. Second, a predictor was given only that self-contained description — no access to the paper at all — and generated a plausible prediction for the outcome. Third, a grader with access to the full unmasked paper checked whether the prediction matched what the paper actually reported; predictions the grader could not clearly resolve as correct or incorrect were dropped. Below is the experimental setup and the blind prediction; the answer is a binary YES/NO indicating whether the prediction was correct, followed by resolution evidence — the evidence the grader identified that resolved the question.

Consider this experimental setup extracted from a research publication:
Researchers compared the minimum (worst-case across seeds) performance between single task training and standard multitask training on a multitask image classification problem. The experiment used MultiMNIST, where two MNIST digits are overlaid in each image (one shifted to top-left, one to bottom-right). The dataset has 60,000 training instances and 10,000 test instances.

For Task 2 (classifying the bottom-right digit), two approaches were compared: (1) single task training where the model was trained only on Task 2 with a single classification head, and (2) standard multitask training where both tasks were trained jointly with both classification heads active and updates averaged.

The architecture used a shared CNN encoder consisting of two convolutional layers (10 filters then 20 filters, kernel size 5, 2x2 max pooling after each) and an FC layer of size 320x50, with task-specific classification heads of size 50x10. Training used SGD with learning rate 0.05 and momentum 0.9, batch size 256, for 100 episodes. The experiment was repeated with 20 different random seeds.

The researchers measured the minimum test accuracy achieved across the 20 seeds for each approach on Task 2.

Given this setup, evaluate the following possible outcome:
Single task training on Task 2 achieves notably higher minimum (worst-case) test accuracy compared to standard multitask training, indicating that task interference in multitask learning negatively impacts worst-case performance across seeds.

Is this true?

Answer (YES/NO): NO